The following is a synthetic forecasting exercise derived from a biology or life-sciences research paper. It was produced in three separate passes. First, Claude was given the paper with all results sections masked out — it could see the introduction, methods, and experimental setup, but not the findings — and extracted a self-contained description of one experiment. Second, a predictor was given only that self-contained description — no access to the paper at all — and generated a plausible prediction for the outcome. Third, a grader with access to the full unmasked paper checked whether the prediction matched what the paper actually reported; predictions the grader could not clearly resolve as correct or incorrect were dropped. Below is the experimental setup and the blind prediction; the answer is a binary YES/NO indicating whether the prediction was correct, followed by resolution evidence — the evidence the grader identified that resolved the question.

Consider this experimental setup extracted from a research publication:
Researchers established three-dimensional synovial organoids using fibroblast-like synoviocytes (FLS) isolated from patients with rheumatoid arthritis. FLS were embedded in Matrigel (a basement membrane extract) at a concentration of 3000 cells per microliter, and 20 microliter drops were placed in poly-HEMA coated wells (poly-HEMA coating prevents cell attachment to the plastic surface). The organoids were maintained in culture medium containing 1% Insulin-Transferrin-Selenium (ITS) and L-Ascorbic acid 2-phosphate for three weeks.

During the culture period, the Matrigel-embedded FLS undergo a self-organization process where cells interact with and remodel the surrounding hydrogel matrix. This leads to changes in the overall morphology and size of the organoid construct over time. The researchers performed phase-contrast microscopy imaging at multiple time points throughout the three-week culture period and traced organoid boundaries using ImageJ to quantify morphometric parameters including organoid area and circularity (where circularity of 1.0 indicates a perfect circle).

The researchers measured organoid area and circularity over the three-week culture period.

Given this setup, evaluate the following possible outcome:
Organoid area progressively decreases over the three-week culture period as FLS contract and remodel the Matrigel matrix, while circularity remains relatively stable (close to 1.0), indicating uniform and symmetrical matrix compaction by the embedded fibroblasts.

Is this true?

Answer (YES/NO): NO